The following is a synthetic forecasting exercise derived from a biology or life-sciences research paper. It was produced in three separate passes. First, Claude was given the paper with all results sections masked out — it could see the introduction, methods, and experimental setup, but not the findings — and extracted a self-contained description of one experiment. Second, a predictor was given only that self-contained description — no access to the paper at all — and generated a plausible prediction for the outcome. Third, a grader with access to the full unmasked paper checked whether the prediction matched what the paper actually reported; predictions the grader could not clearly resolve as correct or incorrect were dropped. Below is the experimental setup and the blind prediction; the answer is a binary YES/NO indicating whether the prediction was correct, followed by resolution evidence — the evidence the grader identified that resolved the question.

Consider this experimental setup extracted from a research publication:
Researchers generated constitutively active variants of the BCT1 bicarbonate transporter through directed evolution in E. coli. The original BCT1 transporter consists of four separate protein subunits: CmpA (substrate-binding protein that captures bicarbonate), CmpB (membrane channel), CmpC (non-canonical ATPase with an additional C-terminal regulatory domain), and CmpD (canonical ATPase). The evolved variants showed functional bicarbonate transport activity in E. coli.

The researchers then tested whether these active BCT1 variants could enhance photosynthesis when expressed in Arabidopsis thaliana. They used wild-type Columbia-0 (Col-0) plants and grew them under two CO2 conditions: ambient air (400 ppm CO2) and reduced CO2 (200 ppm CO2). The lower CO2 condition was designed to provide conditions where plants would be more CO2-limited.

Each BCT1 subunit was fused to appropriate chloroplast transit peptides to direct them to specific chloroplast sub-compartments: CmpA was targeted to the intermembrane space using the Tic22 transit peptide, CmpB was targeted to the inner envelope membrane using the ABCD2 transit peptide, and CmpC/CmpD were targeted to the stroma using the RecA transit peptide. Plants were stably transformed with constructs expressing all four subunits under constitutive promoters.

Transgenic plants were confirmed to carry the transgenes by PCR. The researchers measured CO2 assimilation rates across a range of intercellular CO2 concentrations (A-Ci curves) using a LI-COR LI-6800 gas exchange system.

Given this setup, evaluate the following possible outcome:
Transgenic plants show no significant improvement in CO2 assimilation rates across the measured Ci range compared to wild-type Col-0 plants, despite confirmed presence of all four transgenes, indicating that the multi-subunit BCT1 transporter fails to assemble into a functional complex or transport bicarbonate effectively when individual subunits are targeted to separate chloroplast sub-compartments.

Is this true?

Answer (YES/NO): YES